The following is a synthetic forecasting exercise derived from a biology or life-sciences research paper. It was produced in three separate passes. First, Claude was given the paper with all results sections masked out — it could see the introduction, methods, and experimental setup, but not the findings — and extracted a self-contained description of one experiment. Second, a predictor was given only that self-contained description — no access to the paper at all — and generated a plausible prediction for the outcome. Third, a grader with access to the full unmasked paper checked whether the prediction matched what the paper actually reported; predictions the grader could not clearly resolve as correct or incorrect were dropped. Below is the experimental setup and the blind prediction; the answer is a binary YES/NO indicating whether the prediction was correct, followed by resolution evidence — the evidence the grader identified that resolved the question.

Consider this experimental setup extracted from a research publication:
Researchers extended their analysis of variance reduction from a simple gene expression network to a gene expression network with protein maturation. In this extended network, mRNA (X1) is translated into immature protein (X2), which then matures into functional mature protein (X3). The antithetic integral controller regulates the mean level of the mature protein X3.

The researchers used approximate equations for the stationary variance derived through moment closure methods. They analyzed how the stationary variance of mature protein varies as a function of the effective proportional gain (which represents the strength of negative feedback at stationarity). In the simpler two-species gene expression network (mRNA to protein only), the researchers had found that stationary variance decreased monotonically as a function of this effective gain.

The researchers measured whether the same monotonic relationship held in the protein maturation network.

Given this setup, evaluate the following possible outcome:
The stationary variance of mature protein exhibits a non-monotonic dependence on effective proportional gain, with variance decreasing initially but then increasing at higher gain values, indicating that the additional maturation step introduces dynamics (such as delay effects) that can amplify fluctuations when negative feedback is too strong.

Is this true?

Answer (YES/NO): YES